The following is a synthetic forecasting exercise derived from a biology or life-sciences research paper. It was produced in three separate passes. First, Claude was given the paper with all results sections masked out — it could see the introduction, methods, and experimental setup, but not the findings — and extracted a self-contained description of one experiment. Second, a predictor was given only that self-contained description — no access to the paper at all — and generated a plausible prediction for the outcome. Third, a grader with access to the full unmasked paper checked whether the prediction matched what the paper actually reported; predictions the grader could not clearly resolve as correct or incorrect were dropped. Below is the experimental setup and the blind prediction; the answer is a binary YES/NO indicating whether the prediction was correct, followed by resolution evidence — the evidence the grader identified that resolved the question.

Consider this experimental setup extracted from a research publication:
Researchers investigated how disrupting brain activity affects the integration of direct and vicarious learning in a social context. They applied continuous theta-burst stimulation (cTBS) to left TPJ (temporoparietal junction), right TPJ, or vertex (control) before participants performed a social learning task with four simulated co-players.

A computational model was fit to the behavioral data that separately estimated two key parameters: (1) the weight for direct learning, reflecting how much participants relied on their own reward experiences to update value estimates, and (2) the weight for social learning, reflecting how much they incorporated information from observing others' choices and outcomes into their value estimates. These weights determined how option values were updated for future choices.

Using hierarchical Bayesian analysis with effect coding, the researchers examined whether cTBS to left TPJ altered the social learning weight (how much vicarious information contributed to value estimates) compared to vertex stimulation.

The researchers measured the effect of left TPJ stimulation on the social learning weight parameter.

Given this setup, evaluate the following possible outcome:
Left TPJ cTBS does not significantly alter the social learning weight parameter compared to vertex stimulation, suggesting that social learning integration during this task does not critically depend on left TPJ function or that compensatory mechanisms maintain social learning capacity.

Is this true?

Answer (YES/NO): YES